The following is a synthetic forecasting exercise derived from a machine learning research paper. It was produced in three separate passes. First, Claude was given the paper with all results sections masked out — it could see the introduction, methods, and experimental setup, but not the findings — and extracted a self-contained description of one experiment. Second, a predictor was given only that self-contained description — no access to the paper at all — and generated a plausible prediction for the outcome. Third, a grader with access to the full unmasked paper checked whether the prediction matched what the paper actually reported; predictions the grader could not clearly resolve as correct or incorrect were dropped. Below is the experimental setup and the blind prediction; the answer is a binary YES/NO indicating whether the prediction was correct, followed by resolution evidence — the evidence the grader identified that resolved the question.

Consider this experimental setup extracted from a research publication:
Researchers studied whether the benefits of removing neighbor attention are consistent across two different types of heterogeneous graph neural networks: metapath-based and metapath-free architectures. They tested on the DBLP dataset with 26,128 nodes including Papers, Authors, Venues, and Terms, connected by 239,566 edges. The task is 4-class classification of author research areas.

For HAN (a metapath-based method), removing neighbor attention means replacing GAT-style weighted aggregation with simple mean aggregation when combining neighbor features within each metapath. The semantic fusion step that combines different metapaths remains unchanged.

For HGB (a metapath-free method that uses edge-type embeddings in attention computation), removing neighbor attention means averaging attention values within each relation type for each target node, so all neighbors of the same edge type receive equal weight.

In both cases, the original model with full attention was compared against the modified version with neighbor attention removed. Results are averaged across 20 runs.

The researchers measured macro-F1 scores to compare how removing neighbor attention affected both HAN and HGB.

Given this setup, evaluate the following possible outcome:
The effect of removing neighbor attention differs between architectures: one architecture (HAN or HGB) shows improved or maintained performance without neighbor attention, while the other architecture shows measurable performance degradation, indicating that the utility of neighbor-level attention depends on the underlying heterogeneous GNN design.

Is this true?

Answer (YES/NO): NO